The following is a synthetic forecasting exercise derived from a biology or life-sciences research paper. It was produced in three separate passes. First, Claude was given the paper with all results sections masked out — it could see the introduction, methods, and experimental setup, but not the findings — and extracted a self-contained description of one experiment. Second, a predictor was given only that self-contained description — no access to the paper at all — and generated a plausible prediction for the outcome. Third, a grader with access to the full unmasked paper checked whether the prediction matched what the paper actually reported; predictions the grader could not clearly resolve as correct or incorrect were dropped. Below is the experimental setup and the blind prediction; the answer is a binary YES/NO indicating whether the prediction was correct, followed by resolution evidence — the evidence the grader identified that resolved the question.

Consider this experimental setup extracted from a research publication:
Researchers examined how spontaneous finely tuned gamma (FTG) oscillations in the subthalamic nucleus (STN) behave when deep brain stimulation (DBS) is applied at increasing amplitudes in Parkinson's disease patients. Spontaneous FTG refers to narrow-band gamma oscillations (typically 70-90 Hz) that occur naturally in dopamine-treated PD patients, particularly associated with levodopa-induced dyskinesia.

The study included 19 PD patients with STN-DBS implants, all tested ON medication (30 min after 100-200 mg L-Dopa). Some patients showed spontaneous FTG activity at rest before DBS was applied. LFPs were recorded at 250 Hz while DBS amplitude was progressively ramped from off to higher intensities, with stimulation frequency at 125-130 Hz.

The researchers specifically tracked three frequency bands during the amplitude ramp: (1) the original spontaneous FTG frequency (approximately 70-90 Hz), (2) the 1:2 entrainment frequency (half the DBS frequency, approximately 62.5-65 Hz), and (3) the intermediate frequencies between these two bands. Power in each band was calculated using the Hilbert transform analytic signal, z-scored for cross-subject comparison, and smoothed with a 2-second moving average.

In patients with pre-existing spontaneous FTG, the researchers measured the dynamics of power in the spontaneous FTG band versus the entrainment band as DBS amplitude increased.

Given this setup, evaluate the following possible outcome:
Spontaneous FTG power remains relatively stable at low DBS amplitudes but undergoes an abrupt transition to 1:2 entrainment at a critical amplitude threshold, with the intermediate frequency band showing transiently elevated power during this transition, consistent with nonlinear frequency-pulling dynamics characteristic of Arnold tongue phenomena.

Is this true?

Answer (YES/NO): NO